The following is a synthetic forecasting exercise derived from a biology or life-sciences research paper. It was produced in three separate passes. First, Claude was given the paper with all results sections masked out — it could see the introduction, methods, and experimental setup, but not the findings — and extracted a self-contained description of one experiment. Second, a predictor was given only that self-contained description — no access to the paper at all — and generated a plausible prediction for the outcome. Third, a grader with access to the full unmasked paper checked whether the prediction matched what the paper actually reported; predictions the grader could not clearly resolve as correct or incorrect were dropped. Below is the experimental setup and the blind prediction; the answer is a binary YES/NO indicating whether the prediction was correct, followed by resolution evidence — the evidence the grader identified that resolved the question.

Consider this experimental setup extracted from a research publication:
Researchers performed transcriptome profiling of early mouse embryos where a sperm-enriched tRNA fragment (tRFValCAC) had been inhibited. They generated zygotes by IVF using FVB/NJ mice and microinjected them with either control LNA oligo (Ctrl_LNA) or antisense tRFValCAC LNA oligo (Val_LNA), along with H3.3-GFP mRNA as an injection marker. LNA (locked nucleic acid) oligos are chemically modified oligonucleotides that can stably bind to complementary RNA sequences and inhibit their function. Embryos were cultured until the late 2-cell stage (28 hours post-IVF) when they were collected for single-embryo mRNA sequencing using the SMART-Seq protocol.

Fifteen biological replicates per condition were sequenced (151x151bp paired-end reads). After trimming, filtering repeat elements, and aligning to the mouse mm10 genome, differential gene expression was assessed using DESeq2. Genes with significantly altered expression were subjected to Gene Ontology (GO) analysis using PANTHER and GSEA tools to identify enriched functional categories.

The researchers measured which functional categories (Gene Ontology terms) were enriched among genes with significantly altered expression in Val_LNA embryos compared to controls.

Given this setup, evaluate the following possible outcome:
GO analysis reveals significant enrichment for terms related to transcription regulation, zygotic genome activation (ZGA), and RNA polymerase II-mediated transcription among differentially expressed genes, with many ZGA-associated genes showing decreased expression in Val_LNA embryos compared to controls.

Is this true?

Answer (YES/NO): NO